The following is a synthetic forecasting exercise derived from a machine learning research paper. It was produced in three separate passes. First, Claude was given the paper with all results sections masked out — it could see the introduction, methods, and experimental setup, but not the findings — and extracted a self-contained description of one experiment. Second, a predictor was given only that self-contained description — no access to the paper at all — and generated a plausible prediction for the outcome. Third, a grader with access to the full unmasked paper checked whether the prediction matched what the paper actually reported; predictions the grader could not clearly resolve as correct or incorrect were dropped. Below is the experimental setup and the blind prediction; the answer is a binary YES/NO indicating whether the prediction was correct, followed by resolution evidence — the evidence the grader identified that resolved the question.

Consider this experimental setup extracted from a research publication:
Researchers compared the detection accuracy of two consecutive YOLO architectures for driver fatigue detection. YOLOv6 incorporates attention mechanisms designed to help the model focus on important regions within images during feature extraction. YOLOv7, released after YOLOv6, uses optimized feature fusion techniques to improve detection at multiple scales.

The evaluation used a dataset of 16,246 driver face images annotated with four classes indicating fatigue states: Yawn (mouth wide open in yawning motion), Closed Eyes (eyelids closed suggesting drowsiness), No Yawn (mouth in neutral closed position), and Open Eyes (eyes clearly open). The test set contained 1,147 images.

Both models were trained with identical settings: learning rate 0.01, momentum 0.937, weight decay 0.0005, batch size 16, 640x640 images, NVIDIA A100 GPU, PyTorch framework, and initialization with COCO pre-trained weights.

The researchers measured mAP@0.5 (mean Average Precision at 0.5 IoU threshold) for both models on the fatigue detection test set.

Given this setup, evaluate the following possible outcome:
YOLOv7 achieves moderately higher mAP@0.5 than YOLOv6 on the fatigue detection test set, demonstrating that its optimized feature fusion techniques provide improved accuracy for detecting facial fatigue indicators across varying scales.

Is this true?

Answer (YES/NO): NO